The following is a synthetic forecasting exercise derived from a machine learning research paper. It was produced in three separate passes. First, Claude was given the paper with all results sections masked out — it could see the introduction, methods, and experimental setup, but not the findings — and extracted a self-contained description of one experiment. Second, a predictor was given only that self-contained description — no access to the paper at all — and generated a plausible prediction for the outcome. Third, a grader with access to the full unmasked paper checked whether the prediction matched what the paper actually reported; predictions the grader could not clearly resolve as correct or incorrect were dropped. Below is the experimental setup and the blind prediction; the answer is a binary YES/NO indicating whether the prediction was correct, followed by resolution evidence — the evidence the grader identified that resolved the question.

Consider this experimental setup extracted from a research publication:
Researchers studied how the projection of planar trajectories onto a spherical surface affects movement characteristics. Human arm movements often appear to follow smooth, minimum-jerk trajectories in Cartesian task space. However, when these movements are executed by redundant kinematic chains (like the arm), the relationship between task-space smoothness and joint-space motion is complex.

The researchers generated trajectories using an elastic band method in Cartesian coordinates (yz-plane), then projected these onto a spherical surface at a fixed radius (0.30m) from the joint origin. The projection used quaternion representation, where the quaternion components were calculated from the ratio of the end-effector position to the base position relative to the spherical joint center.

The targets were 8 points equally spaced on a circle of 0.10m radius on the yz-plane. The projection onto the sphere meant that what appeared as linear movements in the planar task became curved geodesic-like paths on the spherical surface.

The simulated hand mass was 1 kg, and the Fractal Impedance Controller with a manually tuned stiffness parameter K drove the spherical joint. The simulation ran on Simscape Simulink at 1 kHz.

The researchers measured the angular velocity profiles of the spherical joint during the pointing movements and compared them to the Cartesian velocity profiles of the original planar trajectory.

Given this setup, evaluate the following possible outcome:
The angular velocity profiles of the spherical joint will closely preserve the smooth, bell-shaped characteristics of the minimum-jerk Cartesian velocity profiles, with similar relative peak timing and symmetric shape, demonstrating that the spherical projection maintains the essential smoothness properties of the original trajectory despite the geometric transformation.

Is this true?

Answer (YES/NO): YES